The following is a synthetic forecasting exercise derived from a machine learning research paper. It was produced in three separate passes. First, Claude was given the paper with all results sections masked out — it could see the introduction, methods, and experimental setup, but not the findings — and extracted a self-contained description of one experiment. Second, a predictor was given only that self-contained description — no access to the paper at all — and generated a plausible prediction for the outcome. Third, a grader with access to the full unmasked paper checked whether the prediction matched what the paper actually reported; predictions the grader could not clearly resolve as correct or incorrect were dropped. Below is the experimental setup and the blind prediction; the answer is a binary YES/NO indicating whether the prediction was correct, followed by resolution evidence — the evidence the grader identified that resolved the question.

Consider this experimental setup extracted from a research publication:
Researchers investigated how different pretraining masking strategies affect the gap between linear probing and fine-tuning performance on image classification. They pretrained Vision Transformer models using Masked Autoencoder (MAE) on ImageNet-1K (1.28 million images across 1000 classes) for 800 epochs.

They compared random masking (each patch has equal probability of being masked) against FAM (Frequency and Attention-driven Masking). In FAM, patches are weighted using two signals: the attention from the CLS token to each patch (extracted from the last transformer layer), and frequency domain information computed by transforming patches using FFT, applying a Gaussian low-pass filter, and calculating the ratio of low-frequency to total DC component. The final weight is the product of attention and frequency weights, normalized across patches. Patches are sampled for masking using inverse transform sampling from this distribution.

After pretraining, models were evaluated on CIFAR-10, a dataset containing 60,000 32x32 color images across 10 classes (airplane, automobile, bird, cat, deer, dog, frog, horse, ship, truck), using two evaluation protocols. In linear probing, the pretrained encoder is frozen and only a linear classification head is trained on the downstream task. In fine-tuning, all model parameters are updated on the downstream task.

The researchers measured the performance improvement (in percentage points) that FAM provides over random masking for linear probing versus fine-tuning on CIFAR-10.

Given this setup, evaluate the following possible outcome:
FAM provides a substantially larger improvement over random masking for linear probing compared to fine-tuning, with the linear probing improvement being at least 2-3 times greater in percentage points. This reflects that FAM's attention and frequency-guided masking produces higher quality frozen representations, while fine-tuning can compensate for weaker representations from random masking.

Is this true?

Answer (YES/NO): YES